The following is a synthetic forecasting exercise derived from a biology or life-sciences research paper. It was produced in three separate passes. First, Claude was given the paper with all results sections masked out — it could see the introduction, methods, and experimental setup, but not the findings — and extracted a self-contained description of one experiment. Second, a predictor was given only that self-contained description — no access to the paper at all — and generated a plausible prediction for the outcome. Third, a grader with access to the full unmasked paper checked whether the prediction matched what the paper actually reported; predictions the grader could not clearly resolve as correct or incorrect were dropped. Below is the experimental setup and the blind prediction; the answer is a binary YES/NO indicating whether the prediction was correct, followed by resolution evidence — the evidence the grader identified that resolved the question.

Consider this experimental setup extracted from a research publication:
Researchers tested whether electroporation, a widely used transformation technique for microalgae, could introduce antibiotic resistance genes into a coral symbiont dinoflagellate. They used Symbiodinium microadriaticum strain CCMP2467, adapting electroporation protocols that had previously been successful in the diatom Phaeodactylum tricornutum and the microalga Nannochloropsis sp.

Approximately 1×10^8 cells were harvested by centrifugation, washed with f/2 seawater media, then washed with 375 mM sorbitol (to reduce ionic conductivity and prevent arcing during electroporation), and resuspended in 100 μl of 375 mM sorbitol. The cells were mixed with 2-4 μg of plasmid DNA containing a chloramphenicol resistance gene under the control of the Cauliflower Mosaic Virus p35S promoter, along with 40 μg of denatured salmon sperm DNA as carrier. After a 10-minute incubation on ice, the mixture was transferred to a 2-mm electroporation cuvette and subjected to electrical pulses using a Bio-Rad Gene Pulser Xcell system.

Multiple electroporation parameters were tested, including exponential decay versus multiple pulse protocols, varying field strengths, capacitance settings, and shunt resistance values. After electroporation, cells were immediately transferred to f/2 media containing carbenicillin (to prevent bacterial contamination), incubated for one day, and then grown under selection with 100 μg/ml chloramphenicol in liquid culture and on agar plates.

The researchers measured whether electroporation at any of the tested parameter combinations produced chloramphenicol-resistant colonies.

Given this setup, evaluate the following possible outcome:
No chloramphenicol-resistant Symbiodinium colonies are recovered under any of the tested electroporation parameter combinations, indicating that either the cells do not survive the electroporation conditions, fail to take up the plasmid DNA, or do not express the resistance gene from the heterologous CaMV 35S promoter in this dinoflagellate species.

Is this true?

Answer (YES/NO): YES